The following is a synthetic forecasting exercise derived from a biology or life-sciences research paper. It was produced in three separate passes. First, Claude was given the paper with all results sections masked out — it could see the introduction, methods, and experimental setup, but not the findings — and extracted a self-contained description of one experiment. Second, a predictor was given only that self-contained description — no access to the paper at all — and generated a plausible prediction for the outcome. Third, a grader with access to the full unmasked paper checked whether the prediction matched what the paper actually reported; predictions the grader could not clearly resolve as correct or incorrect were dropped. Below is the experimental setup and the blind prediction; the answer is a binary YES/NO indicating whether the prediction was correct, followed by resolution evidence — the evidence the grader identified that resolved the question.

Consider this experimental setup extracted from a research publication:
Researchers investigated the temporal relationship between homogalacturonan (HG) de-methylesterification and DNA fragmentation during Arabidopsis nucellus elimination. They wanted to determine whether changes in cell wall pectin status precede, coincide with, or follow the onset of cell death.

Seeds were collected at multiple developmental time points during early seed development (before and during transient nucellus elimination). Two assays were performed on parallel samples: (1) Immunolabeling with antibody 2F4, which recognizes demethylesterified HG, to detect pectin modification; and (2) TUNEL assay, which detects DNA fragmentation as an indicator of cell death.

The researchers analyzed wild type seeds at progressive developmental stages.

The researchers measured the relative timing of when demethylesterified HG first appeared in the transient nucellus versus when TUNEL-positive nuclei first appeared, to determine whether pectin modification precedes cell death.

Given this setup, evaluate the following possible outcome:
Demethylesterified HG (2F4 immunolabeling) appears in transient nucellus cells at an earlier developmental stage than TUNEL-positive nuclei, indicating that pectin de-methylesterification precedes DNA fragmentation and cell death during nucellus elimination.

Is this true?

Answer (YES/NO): YES